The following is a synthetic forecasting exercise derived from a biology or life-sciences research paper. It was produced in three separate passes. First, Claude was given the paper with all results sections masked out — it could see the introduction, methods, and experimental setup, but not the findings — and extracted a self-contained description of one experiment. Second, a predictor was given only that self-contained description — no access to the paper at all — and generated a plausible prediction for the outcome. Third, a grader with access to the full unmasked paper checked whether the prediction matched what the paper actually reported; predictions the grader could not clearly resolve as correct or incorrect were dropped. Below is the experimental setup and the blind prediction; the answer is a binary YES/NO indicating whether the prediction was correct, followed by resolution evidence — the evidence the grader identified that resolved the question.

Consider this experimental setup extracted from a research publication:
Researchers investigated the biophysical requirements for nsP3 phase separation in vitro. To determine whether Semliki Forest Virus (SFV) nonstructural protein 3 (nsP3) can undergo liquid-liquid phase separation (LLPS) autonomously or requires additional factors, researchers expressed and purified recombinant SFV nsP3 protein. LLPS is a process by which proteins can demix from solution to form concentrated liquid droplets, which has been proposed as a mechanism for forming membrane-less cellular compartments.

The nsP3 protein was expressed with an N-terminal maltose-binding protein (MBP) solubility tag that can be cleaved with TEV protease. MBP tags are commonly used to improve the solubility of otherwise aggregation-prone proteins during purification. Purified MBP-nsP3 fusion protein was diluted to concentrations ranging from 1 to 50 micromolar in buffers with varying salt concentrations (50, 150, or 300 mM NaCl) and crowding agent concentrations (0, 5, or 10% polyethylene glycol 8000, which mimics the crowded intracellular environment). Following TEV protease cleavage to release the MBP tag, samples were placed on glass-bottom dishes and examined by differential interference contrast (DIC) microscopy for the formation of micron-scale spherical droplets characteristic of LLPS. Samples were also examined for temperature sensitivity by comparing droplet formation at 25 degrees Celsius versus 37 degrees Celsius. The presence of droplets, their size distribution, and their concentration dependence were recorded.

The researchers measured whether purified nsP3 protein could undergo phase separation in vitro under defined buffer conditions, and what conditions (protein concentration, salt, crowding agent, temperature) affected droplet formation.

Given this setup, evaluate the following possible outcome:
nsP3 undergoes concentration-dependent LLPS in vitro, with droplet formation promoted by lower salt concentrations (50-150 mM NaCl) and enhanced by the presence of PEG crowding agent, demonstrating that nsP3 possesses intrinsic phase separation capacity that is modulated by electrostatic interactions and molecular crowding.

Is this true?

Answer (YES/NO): YES